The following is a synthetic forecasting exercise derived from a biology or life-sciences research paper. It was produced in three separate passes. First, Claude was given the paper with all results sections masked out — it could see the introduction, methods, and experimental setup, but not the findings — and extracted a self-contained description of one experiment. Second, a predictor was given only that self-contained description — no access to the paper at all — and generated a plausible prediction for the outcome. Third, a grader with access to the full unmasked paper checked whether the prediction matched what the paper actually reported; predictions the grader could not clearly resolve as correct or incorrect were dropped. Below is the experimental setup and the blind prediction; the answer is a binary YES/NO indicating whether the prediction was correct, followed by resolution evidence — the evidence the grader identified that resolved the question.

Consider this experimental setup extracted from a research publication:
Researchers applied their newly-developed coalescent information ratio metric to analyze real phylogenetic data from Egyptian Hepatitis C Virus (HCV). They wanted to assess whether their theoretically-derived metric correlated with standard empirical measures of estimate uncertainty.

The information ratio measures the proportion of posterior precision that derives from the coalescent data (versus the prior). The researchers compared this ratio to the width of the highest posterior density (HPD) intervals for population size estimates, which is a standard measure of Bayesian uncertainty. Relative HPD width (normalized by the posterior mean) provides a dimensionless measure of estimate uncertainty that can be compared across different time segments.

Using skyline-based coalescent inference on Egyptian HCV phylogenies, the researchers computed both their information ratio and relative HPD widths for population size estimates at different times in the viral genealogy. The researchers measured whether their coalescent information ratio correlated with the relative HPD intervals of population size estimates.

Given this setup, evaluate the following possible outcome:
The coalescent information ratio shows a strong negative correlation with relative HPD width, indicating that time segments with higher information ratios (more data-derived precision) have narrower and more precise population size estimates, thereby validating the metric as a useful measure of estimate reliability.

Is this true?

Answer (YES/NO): NO